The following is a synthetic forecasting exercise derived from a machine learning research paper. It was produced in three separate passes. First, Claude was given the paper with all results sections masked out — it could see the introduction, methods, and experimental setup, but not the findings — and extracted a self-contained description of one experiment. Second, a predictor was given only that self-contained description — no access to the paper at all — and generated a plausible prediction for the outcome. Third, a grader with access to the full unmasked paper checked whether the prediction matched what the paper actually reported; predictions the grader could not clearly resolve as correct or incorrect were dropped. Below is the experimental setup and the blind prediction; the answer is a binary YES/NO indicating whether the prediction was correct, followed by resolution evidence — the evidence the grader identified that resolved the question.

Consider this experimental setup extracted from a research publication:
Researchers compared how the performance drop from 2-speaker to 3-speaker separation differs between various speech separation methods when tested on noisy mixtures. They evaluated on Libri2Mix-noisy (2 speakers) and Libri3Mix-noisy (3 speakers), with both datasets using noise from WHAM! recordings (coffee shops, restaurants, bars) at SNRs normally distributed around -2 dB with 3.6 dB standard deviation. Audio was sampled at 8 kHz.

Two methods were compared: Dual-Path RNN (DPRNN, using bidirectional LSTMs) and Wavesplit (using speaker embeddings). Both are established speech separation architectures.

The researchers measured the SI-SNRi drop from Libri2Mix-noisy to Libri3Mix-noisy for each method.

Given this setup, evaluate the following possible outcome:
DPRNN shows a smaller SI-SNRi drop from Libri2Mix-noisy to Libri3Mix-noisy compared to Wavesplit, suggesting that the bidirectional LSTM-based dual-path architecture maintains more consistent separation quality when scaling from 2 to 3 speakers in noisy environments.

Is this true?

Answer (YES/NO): YES